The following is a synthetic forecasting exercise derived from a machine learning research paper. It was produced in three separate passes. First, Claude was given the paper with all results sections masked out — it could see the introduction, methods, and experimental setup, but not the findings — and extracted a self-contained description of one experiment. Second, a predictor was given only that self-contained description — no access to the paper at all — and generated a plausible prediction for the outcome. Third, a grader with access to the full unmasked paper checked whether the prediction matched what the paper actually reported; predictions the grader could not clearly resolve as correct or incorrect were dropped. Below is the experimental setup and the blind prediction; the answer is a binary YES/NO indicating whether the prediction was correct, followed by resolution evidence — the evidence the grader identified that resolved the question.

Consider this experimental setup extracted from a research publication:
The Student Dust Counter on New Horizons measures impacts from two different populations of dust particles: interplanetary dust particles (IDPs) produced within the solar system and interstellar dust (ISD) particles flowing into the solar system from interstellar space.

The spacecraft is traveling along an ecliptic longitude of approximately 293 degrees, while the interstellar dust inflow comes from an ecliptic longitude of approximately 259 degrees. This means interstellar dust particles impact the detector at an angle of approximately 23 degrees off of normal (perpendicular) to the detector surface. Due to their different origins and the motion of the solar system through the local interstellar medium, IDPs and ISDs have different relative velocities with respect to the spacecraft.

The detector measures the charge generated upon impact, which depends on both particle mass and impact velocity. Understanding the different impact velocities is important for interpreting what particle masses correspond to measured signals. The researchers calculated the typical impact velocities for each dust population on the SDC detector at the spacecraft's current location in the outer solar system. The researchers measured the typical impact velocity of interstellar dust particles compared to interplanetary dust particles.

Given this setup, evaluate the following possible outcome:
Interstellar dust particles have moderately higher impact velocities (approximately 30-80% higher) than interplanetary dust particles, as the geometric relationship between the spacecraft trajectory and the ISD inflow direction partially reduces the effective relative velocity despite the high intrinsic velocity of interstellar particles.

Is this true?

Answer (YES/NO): NO